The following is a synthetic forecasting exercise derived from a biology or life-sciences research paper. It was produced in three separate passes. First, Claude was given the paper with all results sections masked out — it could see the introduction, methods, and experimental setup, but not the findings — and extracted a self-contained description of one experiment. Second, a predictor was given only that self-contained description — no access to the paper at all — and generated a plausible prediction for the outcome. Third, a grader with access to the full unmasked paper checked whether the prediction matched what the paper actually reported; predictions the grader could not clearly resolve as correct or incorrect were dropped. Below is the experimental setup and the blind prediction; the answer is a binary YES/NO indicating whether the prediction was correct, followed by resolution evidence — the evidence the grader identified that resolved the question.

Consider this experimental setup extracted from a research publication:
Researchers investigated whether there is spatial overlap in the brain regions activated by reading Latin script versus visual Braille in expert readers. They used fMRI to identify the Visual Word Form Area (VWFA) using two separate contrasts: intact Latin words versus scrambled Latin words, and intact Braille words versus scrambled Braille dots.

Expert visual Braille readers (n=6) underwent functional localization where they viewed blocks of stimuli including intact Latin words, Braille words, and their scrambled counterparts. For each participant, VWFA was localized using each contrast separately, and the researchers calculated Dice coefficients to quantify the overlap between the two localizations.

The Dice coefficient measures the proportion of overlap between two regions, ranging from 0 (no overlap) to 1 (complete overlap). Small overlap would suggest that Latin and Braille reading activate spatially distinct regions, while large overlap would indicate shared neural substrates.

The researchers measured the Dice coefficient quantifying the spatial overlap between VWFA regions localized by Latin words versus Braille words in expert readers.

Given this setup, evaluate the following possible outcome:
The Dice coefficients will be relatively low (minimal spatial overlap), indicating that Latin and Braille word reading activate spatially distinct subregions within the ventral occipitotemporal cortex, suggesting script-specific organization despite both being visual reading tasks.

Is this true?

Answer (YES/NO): NO